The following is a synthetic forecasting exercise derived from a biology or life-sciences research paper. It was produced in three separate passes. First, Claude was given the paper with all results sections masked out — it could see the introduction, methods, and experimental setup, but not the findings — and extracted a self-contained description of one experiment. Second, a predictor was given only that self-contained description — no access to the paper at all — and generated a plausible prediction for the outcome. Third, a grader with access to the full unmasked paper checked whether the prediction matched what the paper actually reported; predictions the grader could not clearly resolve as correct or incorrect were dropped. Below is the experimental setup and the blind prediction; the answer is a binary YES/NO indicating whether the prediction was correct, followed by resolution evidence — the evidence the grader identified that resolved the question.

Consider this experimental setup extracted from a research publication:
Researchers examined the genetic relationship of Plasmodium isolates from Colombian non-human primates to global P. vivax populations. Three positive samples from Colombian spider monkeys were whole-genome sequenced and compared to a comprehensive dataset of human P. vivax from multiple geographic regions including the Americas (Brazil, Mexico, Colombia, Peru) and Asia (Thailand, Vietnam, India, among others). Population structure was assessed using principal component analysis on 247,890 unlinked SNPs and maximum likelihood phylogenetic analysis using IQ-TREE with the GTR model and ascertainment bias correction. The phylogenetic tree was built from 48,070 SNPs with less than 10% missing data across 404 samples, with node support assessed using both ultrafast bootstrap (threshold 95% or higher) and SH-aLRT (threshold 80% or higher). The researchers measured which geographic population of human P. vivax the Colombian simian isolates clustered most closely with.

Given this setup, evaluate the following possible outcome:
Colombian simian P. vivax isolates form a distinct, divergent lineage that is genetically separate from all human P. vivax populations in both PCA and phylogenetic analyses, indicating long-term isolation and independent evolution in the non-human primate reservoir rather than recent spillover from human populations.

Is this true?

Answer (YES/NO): NO